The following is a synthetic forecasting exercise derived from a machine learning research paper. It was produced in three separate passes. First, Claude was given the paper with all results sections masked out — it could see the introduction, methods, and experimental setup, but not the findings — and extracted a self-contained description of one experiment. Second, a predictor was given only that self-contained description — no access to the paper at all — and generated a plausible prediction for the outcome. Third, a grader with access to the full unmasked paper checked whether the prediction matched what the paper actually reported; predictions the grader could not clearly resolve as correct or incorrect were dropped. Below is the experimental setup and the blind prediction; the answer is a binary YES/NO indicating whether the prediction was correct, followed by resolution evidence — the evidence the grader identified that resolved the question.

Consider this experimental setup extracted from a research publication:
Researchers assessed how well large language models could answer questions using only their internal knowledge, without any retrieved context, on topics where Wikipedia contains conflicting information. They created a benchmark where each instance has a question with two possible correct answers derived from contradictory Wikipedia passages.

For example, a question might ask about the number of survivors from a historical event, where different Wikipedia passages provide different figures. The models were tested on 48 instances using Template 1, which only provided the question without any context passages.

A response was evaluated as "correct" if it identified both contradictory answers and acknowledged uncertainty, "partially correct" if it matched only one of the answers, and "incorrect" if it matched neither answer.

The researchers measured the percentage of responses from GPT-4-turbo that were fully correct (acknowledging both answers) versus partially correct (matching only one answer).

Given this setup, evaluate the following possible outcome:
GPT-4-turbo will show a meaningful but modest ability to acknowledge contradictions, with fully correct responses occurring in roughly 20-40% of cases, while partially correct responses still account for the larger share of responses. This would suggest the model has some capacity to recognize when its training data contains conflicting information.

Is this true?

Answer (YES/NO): NO